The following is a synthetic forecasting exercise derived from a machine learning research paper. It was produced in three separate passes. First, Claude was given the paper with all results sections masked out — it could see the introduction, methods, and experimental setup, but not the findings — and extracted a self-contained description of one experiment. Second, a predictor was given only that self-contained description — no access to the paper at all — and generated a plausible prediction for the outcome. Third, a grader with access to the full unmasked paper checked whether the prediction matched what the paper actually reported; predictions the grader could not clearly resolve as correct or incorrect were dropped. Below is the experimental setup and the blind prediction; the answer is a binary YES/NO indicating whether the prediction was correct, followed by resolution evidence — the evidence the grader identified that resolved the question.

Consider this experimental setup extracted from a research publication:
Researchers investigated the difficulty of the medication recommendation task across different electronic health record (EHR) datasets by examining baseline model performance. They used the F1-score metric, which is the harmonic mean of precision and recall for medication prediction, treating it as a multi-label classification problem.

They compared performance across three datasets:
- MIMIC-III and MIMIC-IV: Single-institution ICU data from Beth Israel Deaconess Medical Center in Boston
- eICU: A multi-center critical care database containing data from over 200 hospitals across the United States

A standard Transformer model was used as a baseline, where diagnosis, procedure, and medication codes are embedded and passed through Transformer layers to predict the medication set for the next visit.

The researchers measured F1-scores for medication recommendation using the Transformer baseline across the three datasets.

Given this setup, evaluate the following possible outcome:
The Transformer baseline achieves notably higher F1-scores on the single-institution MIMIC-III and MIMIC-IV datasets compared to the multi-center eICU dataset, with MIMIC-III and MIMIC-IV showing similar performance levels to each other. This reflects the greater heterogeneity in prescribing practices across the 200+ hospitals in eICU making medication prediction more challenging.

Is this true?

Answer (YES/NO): YES